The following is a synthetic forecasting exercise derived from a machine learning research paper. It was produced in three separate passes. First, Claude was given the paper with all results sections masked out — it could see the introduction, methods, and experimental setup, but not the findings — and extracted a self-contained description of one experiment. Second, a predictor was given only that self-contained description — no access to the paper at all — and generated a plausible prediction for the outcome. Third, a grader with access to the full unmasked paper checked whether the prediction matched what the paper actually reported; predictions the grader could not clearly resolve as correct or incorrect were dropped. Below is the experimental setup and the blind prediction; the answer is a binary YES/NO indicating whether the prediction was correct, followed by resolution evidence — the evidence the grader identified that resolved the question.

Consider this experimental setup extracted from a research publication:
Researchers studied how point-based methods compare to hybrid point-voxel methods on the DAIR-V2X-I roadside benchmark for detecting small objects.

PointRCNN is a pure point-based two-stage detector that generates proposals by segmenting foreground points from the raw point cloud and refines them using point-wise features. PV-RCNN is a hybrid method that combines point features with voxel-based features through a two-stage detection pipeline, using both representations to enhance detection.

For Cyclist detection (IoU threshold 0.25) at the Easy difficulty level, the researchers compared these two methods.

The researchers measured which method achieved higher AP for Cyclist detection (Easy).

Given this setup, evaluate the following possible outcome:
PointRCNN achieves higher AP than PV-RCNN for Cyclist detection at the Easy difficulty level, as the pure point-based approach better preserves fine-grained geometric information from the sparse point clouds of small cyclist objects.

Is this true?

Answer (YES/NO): NO